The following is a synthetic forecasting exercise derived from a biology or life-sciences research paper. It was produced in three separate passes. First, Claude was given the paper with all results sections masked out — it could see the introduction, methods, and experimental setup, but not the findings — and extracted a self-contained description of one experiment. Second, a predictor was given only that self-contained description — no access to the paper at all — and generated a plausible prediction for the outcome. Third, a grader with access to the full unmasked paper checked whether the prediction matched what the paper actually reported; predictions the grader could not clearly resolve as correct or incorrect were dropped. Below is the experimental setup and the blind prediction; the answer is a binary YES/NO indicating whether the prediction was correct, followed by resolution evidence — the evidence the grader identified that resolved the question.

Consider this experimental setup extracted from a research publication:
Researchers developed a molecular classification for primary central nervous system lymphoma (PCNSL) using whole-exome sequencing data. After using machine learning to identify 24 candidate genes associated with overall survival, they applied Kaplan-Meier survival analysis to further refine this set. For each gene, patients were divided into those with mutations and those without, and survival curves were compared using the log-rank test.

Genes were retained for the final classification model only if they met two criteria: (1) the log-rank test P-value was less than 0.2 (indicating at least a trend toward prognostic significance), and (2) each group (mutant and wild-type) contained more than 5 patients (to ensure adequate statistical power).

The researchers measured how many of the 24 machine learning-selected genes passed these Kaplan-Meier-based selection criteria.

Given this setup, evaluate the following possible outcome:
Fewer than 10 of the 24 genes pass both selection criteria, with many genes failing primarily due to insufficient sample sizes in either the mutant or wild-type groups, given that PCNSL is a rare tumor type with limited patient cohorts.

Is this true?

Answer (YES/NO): YES